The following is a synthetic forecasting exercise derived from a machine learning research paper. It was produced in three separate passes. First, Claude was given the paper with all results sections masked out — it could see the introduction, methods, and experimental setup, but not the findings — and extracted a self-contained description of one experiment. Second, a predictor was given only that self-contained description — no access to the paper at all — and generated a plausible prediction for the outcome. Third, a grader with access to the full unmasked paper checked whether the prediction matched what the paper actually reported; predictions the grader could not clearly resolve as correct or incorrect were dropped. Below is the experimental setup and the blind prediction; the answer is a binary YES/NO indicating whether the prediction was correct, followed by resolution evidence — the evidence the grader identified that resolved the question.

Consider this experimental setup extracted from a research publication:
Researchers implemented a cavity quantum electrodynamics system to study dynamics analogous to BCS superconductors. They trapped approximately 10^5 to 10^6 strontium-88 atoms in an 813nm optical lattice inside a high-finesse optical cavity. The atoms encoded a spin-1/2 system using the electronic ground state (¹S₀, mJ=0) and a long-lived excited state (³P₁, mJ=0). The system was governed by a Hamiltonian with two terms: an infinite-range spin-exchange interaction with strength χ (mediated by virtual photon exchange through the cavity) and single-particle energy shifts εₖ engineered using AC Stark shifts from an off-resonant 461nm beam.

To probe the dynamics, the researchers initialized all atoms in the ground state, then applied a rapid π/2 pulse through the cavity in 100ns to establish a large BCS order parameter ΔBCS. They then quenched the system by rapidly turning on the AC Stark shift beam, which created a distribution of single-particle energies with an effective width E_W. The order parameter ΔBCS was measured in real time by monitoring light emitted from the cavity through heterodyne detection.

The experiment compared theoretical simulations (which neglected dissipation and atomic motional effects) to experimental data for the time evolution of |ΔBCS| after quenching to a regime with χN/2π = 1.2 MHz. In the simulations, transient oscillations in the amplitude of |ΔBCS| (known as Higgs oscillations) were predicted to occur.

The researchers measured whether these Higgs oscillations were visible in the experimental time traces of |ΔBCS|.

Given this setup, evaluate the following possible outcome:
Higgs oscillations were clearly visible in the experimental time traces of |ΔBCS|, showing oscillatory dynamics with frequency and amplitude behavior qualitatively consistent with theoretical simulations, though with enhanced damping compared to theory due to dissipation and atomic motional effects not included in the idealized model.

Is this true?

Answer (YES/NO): NO